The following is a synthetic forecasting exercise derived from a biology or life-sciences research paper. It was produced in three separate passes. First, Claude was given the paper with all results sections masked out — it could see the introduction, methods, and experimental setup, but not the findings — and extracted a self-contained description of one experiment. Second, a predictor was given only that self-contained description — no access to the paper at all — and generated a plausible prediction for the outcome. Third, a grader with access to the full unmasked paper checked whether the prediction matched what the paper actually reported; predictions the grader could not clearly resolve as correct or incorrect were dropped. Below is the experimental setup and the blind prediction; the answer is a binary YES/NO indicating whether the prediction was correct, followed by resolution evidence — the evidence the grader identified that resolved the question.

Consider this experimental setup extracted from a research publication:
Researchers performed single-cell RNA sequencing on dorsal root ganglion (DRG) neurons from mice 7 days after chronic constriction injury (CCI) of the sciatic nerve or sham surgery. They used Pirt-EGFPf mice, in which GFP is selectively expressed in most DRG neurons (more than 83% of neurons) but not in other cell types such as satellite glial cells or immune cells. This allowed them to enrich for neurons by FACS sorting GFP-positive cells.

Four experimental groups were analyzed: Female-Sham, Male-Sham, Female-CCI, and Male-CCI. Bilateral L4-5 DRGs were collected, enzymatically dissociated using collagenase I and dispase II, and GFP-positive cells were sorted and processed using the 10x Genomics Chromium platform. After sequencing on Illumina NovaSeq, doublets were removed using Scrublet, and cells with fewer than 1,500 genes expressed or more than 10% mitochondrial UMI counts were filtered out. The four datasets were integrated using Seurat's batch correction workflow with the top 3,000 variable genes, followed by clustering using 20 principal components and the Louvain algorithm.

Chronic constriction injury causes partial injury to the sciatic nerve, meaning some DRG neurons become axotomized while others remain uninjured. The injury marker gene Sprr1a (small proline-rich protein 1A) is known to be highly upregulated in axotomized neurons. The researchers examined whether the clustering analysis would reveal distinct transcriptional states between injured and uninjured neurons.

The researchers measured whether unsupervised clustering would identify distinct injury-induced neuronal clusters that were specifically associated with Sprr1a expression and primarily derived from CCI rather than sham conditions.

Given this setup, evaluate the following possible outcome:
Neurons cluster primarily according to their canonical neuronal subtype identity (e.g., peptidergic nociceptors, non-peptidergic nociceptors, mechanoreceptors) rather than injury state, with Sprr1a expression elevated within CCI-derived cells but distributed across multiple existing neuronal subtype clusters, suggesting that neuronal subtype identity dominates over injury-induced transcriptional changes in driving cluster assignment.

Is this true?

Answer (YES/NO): NO